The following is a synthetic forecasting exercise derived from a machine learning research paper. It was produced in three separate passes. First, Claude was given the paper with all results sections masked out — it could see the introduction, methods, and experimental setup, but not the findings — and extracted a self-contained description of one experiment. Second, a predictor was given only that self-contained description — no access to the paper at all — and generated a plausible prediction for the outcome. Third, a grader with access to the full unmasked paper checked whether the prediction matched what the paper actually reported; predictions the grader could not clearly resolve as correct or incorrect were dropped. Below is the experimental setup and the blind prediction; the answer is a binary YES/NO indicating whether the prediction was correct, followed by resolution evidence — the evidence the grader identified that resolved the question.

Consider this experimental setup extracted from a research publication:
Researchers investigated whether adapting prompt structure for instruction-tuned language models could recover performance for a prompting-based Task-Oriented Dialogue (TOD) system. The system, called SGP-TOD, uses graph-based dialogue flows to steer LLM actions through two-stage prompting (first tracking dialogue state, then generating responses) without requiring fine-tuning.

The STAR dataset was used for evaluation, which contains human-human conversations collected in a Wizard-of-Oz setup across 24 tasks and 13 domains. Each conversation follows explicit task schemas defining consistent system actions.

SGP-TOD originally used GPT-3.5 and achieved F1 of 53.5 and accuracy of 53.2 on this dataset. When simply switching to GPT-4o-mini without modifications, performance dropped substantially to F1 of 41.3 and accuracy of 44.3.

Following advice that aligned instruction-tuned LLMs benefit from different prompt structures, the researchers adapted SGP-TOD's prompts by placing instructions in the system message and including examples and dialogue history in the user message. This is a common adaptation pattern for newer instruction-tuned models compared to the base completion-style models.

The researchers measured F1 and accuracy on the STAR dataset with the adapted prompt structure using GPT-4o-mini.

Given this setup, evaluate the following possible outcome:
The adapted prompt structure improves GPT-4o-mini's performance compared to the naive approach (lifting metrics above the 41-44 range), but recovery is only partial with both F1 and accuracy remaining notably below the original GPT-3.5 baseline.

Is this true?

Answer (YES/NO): NO